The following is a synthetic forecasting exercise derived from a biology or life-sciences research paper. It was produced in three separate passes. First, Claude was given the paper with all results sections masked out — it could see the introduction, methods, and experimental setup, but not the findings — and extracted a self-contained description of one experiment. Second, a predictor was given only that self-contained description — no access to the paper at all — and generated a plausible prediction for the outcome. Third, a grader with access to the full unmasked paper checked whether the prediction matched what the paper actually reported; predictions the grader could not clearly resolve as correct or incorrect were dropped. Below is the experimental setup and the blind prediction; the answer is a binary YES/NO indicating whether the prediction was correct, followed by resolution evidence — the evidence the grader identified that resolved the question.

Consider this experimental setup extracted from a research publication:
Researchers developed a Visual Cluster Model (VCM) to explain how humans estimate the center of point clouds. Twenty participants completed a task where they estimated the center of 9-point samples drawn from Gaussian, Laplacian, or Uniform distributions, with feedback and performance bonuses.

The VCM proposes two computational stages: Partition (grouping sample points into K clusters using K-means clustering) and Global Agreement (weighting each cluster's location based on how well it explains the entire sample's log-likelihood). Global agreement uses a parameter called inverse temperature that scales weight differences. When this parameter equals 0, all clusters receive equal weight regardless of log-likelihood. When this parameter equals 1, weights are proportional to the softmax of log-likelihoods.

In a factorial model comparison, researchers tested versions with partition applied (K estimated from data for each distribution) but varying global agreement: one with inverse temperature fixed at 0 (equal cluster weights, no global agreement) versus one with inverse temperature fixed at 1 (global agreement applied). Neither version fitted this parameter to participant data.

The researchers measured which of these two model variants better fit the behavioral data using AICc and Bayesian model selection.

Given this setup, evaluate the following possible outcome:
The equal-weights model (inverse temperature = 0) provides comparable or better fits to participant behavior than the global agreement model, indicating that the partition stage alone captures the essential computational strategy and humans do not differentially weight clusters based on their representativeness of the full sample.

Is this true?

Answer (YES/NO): NO